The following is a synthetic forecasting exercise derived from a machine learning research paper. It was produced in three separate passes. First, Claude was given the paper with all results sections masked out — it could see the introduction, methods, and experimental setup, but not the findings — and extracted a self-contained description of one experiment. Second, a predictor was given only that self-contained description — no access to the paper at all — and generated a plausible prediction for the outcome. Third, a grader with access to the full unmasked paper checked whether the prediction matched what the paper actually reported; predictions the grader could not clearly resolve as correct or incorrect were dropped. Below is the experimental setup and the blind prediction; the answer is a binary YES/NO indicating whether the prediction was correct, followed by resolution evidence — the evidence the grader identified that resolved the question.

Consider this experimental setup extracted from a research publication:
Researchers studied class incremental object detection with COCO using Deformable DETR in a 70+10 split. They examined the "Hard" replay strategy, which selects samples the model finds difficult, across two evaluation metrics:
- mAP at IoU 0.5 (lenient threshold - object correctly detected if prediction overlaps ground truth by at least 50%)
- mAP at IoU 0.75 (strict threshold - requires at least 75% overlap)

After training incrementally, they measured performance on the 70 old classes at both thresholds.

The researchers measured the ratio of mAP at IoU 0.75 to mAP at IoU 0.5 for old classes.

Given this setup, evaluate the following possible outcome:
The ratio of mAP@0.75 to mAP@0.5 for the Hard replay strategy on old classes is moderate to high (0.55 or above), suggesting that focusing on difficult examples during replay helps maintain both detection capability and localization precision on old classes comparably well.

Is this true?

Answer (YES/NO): NO